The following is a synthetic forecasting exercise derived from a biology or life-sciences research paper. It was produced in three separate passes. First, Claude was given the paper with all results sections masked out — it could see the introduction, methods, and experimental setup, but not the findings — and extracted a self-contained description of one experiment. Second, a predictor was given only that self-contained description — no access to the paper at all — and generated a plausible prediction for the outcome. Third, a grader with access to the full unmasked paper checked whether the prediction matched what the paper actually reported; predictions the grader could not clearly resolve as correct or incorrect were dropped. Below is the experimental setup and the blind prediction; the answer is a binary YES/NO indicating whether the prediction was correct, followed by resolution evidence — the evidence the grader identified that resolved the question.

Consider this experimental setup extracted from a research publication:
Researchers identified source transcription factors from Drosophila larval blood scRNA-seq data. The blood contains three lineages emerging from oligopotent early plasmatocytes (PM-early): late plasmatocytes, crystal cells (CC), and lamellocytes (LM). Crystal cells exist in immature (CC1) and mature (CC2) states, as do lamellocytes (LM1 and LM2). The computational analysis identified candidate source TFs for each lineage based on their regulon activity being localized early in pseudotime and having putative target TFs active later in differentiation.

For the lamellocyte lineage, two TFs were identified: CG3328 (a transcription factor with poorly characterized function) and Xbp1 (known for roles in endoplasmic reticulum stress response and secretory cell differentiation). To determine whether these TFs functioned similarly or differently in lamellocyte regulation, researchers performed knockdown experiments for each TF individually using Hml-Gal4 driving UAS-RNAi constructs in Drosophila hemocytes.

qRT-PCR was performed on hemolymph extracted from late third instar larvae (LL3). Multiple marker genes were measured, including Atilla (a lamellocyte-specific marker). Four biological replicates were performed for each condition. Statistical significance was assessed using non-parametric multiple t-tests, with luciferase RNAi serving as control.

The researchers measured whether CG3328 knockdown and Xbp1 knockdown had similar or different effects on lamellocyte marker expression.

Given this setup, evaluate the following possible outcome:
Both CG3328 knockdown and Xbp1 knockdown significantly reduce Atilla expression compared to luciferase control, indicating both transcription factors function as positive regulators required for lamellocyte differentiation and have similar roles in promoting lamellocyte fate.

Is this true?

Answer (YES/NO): NO